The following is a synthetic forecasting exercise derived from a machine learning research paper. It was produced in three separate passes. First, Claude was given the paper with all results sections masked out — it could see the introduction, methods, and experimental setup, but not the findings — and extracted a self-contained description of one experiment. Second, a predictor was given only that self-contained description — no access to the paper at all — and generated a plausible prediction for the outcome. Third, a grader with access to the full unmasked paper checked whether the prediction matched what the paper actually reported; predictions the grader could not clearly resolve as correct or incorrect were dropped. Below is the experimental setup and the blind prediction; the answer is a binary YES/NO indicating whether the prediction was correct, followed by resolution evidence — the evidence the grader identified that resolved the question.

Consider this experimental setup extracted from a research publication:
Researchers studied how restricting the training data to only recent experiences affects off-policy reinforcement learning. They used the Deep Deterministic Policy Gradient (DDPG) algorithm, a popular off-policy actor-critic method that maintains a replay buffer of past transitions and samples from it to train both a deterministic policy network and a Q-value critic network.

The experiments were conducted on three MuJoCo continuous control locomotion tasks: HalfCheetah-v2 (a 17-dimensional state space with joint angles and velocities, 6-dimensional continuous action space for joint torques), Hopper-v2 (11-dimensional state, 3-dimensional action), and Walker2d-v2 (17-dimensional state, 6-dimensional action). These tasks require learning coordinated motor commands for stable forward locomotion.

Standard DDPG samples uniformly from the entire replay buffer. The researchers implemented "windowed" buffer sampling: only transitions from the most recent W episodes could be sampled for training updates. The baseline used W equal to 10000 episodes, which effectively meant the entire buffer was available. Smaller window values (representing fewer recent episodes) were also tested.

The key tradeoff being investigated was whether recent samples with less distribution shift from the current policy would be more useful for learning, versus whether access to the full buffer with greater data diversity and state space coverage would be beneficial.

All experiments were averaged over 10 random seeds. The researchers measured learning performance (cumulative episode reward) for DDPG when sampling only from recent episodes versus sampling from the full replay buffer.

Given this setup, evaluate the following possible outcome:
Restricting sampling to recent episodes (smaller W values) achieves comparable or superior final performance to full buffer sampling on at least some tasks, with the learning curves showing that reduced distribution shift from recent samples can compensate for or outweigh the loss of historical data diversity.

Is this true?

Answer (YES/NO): YES